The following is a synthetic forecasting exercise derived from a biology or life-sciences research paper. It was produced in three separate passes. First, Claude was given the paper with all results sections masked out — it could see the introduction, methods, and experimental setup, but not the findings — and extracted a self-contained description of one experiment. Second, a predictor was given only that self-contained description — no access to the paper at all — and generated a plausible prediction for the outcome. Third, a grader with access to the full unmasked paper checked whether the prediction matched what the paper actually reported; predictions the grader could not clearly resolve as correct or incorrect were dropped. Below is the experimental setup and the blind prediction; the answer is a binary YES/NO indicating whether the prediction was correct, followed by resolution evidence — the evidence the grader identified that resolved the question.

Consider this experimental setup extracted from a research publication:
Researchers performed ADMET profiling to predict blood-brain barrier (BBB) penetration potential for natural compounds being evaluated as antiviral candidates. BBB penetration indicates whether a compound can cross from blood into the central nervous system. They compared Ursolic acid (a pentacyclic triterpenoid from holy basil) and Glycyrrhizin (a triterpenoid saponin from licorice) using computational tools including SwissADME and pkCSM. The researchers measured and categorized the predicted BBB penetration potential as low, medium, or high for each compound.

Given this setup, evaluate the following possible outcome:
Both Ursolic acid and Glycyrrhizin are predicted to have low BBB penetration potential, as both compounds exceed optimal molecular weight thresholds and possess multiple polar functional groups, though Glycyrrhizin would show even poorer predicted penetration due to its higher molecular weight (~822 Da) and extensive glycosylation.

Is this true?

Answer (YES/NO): NO